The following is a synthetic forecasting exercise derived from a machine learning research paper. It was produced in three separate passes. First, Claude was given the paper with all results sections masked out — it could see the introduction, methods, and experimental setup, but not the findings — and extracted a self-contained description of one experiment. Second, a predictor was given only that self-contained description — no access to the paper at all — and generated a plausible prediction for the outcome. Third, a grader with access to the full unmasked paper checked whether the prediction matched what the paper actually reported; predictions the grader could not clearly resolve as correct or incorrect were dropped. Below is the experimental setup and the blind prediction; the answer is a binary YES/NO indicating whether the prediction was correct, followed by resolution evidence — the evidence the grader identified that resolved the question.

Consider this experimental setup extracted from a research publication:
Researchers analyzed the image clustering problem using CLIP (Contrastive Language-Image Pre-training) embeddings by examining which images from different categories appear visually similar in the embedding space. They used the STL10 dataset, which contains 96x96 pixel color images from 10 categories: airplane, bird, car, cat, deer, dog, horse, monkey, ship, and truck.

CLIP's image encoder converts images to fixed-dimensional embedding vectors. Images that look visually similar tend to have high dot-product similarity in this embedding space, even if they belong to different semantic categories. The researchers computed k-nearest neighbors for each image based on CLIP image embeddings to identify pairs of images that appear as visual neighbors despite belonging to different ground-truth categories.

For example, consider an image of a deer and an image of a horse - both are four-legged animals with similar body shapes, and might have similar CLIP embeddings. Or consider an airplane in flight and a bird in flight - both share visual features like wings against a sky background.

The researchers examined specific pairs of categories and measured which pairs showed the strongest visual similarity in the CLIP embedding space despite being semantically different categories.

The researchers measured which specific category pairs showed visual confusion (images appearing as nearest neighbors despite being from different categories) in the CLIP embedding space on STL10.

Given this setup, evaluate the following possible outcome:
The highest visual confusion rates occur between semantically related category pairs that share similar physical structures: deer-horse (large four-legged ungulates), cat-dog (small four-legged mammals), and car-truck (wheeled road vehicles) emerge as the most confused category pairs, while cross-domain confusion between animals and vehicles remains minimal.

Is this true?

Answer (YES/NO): NO